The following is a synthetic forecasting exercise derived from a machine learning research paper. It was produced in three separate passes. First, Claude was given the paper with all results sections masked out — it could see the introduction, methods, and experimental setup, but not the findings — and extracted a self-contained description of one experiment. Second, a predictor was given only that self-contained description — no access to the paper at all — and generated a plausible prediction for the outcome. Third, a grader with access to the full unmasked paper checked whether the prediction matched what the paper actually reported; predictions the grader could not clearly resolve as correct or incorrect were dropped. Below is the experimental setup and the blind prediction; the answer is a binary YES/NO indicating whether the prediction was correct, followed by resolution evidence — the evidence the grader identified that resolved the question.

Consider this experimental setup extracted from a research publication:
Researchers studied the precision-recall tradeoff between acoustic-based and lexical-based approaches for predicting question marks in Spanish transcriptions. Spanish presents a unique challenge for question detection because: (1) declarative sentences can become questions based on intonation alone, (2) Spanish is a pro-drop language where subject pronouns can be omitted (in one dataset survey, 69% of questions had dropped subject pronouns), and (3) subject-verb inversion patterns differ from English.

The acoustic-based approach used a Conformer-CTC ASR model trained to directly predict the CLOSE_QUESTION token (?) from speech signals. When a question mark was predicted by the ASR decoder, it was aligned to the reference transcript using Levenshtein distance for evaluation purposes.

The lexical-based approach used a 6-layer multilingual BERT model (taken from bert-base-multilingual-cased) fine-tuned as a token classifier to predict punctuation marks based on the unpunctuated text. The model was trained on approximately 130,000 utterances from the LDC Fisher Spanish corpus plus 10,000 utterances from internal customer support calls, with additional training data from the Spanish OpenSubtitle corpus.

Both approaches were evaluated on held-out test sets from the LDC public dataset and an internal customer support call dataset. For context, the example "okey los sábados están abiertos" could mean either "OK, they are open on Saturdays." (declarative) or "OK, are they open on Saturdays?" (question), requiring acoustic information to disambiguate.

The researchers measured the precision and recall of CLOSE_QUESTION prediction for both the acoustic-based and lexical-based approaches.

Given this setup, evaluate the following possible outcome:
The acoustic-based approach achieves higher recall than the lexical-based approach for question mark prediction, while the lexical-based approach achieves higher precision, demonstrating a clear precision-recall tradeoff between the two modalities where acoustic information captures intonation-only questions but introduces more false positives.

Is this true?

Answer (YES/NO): NO